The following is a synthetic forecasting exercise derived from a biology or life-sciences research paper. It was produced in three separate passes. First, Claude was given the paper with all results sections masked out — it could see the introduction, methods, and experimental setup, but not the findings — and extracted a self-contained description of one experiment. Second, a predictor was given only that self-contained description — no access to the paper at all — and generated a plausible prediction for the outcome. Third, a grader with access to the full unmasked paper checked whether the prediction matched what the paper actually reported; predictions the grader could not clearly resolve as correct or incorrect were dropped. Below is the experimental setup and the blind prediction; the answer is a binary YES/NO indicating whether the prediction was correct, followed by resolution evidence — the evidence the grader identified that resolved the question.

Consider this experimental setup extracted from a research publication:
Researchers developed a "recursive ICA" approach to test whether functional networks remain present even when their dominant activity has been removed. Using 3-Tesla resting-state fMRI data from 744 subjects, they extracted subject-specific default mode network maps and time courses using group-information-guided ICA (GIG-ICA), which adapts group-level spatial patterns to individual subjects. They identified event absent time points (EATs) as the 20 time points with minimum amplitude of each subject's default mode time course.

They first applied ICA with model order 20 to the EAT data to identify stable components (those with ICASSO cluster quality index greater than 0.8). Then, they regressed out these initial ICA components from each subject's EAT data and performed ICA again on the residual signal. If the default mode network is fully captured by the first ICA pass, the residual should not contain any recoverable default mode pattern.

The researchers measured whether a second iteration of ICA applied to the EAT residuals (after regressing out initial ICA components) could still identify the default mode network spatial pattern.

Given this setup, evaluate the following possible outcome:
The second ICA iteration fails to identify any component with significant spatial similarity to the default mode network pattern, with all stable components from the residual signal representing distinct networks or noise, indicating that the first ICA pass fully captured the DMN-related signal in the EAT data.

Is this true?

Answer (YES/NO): NO